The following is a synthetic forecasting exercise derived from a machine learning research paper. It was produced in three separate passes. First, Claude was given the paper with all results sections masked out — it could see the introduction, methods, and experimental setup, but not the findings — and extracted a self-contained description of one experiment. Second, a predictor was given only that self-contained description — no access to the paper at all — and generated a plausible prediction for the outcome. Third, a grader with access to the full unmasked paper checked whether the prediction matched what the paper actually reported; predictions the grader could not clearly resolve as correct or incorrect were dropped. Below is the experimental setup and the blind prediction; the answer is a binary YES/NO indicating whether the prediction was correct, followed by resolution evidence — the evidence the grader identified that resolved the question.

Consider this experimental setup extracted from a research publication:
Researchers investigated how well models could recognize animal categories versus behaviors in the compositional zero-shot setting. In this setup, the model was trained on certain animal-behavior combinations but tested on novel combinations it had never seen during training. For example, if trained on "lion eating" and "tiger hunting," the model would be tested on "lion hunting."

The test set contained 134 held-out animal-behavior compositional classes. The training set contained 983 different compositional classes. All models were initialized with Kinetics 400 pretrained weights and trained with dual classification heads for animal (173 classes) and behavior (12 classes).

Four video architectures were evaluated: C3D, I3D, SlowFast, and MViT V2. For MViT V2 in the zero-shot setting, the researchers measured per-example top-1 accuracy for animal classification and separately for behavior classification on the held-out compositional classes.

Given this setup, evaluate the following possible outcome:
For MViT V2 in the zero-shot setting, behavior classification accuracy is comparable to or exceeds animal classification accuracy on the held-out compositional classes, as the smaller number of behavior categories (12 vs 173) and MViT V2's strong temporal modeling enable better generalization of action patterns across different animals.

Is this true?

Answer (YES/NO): NO